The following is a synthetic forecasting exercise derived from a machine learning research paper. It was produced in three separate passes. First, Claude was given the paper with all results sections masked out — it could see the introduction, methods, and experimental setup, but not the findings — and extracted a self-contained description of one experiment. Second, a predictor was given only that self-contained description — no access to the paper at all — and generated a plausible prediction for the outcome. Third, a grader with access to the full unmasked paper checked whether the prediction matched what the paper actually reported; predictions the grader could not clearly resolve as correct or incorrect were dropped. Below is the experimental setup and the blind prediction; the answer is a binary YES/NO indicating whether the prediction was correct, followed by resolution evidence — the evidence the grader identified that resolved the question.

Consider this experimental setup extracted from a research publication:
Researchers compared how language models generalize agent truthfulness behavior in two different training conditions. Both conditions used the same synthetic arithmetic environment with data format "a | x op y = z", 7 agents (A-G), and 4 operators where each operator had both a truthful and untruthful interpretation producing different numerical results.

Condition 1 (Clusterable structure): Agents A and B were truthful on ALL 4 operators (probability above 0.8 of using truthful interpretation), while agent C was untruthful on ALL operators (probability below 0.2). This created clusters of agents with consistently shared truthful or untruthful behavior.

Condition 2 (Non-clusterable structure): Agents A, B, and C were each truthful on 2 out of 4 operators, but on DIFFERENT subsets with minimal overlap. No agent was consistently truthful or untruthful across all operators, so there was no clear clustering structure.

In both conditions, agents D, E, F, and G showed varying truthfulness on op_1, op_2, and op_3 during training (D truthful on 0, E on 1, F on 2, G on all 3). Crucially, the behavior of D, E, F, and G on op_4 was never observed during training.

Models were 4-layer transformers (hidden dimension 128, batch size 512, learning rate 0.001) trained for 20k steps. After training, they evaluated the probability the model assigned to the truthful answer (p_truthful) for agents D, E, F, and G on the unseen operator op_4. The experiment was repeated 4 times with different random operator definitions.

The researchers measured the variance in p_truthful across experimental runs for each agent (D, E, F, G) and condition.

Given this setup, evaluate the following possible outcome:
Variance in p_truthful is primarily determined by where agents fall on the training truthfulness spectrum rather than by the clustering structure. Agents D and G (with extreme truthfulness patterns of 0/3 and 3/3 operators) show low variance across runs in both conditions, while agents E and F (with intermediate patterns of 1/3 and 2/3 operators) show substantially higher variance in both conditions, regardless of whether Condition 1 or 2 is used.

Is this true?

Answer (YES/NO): NO